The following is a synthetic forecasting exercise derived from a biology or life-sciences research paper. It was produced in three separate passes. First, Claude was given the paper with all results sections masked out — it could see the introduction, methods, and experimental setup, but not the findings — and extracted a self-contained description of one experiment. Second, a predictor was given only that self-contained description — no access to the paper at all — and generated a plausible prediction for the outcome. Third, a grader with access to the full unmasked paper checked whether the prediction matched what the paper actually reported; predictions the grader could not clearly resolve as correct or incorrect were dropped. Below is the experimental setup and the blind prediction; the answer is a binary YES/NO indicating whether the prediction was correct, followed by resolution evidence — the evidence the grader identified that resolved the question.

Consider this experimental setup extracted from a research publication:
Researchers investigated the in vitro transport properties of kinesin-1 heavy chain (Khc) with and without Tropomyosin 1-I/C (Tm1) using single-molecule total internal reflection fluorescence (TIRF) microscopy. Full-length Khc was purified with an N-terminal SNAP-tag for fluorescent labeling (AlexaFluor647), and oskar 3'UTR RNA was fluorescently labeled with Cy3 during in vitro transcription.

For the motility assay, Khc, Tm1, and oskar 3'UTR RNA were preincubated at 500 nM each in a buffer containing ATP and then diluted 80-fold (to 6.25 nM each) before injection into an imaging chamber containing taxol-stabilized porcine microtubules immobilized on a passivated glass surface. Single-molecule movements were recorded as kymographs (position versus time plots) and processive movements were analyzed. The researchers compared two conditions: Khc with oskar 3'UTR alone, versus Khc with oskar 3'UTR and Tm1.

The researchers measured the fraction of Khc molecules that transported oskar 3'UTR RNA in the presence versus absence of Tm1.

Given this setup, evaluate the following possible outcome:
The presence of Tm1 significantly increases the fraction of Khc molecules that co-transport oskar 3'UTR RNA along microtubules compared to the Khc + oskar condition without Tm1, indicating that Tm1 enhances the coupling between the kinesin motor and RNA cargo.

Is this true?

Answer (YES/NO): NO